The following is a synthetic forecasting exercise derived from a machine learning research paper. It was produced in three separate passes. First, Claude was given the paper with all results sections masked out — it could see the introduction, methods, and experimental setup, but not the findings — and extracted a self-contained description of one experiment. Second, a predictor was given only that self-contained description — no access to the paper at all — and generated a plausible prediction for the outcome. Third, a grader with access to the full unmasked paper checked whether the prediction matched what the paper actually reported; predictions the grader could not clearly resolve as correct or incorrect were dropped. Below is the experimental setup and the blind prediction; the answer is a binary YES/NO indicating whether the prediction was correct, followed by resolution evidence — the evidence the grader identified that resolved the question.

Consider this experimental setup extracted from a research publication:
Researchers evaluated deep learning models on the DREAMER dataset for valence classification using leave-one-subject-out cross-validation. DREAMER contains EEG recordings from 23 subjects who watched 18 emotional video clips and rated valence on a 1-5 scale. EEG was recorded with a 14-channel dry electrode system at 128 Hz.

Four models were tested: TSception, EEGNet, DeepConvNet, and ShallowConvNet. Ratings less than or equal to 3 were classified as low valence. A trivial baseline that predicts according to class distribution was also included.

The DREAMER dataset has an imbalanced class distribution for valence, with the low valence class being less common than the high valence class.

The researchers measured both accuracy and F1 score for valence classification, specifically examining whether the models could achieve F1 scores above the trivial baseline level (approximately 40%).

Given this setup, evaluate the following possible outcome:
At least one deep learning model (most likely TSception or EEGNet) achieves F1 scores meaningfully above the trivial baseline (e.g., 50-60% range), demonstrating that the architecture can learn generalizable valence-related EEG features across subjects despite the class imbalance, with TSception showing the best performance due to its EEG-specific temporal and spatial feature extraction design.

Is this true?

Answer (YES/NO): NO